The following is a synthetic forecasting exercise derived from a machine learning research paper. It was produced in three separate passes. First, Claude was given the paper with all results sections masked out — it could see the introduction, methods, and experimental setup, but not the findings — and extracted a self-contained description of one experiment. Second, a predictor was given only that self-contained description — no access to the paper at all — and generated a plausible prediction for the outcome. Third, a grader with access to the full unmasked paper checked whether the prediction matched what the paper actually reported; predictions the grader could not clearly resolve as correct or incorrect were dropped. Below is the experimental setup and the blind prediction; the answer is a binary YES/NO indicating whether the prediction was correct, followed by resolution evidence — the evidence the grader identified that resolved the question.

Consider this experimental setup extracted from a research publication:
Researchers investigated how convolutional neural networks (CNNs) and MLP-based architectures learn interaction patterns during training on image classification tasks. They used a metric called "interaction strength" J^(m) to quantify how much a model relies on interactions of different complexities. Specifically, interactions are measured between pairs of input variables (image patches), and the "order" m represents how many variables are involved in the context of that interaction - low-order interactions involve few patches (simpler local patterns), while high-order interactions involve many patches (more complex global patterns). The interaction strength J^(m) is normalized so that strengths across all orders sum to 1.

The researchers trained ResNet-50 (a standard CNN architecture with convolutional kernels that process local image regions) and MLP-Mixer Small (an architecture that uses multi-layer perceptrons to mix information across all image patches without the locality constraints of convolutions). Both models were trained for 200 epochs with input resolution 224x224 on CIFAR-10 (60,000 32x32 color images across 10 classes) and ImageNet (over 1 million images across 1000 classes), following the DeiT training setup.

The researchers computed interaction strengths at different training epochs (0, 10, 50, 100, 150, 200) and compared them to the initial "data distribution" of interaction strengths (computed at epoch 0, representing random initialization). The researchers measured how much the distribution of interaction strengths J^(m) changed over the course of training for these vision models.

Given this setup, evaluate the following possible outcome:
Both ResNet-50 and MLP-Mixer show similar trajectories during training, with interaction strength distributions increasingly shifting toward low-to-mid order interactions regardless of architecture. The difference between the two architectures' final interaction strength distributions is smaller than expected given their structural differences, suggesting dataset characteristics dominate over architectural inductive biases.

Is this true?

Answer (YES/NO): NO